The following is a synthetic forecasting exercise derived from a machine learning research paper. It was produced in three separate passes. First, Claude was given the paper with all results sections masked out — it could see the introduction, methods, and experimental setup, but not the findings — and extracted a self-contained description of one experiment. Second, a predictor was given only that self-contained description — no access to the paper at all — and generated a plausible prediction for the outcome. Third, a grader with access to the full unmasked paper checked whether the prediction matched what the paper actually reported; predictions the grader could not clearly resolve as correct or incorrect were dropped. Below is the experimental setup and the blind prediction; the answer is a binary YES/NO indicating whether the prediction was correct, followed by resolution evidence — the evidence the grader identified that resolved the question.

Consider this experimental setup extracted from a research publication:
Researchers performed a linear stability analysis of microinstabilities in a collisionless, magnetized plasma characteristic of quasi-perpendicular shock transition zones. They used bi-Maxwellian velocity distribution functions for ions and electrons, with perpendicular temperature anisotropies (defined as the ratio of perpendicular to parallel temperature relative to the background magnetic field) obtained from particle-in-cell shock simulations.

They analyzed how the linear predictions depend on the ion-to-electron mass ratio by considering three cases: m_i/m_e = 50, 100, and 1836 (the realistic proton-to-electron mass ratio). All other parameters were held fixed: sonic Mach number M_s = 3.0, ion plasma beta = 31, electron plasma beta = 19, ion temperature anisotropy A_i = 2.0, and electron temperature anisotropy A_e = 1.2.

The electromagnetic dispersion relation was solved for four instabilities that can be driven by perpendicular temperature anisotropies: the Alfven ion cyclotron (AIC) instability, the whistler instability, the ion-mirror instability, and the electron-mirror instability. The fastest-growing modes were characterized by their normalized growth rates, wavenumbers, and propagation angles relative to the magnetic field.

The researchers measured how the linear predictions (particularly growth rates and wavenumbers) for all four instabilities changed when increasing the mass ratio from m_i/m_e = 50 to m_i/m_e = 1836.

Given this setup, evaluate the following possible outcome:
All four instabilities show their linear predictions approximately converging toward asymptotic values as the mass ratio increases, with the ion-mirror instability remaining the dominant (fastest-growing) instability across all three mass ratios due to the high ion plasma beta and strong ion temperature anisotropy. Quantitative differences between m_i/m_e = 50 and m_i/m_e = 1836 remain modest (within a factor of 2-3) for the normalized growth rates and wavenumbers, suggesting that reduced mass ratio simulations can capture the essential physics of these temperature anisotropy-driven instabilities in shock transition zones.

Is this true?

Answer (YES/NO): NO